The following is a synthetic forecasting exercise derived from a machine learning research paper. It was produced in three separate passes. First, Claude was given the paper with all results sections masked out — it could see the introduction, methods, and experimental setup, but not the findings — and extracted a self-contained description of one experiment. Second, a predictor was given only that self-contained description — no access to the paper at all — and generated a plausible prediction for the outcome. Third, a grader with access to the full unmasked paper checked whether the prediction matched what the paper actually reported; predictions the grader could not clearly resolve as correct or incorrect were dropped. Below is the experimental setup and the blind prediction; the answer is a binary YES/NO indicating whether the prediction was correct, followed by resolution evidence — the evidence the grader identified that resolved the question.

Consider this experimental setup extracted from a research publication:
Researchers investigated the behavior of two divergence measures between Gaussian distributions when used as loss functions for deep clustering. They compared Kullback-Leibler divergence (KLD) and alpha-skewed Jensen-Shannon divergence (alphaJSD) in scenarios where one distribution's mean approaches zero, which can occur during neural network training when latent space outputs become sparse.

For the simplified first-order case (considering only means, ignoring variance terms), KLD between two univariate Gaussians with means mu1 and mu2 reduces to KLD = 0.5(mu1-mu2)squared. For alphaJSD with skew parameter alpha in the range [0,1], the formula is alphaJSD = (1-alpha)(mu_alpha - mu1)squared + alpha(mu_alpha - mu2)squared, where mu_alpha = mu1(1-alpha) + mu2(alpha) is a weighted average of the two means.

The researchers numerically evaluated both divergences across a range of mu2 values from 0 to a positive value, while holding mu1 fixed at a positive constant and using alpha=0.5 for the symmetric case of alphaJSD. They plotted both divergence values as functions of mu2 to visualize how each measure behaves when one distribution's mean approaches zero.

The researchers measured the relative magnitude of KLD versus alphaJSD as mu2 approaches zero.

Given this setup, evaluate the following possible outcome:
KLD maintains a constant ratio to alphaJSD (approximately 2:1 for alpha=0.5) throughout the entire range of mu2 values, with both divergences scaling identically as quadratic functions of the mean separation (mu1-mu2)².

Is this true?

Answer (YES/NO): NO